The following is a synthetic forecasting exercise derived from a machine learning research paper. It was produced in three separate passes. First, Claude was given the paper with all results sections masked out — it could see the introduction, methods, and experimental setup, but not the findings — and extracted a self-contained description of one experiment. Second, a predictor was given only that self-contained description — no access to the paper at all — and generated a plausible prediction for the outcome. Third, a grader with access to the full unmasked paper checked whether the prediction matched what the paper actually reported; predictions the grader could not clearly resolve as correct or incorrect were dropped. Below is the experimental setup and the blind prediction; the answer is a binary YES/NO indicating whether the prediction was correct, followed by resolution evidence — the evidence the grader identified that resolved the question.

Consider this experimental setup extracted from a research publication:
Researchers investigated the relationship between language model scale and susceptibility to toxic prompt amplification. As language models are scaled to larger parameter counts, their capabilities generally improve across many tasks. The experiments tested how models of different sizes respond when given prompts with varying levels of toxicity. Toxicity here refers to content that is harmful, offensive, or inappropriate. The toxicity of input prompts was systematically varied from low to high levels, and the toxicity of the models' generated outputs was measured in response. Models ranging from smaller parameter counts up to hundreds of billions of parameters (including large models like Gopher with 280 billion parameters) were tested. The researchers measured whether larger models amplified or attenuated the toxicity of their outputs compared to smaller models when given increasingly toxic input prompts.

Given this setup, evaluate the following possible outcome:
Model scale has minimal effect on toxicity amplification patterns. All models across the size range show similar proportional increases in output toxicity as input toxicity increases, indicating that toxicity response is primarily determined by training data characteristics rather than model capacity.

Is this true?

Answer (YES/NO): NO